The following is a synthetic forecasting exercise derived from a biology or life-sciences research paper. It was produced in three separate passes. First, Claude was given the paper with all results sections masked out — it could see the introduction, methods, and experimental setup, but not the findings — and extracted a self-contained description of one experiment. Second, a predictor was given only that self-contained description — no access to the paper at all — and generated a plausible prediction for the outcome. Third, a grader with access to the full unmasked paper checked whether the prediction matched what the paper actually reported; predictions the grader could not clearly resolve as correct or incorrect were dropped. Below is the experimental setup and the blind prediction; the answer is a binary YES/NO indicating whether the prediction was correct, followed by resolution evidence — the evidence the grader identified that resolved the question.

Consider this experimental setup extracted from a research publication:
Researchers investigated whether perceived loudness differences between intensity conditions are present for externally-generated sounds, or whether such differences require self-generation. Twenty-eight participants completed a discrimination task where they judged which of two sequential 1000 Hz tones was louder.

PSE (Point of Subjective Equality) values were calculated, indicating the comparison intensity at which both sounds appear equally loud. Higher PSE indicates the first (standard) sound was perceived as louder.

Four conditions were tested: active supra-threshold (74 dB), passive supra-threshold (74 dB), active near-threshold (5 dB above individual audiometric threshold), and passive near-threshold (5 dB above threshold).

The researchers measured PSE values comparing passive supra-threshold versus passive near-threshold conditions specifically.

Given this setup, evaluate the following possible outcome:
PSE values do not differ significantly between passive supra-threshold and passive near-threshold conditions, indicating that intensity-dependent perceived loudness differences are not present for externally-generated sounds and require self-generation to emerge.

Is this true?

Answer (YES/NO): YES